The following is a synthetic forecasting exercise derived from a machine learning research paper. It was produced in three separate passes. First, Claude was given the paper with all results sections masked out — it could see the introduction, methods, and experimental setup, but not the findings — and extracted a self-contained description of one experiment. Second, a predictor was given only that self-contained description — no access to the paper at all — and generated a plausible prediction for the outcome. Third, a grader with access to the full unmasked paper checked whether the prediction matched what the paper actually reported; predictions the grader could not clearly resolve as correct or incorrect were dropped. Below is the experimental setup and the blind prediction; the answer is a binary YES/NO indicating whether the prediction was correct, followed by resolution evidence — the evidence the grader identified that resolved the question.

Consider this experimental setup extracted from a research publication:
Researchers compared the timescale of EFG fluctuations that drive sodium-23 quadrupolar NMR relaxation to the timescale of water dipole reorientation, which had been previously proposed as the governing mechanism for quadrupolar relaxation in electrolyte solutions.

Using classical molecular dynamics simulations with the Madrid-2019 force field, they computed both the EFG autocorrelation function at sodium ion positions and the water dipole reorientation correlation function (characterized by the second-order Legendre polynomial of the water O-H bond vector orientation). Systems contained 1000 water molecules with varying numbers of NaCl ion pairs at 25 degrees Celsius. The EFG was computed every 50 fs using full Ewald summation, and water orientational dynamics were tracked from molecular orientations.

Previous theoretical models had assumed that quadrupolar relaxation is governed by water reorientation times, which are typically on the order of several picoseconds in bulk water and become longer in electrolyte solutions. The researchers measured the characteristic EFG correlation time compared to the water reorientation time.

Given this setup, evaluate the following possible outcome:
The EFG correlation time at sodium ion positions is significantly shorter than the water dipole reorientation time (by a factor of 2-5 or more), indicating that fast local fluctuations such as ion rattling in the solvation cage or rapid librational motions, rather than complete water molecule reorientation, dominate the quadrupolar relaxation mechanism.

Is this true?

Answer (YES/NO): NO